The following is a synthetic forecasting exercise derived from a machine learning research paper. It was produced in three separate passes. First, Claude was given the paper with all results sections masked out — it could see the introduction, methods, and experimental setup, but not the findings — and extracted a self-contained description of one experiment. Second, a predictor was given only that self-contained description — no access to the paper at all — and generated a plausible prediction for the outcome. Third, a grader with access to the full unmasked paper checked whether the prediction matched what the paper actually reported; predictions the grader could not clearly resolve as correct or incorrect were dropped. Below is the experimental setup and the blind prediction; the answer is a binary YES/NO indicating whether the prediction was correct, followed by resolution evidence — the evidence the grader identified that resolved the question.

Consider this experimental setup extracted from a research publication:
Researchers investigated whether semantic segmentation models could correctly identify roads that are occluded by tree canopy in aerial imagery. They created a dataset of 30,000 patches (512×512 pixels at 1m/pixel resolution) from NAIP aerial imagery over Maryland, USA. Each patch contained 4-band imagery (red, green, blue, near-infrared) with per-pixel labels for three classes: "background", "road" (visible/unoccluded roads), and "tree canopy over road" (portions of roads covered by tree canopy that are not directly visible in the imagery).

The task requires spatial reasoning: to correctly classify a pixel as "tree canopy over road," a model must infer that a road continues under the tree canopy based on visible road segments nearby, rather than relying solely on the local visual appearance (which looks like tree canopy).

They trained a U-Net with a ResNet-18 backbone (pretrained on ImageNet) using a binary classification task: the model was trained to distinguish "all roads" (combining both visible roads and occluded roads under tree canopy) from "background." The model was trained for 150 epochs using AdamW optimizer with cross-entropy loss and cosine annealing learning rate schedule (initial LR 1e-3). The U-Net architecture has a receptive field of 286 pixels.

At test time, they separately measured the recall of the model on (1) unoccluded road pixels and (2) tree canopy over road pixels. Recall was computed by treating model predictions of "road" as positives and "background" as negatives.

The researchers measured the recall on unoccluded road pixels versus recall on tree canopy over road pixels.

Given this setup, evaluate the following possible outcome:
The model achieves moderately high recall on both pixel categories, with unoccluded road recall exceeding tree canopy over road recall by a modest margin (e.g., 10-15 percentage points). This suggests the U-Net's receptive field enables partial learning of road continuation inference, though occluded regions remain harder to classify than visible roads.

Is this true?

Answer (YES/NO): NO